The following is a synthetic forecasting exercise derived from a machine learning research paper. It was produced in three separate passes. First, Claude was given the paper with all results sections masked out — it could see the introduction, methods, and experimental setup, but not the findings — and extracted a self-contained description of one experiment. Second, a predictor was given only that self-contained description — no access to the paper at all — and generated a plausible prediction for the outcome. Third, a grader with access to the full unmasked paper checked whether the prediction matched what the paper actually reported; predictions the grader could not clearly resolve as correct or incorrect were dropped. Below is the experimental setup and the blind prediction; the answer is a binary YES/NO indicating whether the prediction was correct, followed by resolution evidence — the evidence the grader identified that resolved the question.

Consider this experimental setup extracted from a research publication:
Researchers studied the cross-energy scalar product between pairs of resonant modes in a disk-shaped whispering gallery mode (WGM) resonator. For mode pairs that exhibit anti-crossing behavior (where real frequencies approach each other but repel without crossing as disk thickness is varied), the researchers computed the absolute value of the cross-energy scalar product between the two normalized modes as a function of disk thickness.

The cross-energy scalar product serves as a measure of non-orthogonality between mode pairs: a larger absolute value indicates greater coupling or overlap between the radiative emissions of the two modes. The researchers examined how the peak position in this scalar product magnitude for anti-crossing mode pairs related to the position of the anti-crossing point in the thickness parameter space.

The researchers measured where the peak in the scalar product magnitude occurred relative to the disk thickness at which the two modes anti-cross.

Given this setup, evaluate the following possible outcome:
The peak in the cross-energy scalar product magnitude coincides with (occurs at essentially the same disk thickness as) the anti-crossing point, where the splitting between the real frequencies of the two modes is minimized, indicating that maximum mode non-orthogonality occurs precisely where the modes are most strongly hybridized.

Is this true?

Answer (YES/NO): YES